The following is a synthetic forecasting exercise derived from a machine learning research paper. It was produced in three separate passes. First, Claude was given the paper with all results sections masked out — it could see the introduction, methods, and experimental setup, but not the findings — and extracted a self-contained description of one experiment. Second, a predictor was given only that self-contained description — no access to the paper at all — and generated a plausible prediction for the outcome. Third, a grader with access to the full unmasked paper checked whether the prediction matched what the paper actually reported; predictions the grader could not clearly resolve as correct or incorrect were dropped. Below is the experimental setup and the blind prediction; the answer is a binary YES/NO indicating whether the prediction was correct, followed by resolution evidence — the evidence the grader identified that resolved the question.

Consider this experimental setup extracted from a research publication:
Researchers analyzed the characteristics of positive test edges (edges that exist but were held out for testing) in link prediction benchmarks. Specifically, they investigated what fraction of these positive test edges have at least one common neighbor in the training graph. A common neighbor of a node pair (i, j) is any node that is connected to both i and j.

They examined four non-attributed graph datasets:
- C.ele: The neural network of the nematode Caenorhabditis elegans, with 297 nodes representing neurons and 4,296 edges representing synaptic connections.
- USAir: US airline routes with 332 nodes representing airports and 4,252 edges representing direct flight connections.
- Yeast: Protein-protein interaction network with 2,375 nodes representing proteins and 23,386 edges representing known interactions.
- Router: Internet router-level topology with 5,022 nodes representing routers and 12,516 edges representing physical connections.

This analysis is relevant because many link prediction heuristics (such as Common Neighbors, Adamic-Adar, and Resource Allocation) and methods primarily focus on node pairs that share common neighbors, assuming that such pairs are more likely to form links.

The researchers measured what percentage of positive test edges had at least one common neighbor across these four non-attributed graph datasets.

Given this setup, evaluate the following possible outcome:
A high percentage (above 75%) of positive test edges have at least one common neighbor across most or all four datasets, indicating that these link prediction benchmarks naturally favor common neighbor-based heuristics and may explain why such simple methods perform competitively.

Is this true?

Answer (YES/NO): NO